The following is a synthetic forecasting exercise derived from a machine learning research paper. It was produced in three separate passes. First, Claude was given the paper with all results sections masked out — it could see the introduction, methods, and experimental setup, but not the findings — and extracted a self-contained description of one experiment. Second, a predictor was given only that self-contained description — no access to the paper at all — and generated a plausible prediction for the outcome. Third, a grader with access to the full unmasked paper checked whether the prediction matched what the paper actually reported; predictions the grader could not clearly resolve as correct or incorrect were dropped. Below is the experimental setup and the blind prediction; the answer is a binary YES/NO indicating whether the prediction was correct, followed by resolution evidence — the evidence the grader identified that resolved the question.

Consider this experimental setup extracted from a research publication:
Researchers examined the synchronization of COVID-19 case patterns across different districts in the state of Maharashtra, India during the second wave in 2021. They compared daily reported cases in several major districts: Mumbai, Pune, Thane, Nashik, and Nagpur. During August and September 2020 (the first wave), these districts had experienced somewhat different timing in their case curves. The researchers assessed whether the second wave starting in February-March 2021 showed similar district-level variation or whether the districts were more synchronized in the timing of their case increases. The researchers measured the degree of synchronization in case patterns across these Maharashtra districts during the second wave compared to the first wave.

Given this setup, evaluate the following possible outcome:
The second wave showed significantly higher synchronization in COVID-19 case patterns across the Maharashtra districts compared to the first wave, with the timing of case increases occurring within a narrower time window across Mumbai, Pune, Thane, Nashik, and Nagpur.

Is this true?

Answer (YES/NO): YES